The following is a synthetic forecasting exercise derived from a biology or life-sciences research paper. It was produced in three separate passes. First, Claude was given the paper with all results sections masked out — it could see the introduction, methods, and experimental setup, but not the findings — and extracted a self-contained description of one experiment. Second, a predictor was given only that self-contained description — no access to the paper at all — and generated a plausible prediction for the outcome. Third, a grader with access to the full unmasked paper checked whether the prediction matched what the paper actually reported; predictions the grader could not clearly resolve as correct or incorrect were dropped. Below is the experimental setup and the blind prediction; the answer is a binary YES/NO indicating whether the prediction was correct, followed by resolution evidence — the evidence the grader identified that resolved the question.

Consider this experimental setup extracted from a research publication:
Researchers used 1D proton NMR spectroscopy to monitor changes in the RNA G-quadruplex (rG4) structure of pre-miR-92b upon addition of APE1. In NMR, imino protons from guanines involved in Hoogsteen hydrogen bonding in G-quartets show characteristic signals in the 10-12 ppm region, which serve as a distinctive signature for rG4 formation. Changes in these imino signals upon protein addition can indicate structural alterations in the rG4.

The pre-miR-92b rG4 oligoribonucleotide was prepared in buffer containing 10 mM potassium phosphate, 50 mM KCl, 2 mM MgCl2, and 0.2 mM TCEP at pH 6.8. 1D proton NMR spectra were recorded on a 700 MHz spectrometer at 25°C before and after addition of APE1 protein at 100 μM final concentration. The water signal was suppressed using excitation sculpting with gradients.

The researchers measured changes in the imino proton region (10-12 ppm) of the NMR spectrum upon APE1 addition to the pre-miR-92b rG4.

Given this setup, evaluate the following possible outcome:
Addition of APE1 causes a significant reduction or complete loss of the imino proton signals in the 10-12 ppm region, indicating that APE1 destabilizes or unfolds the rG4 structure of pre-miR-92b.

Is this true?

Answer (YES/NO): YES